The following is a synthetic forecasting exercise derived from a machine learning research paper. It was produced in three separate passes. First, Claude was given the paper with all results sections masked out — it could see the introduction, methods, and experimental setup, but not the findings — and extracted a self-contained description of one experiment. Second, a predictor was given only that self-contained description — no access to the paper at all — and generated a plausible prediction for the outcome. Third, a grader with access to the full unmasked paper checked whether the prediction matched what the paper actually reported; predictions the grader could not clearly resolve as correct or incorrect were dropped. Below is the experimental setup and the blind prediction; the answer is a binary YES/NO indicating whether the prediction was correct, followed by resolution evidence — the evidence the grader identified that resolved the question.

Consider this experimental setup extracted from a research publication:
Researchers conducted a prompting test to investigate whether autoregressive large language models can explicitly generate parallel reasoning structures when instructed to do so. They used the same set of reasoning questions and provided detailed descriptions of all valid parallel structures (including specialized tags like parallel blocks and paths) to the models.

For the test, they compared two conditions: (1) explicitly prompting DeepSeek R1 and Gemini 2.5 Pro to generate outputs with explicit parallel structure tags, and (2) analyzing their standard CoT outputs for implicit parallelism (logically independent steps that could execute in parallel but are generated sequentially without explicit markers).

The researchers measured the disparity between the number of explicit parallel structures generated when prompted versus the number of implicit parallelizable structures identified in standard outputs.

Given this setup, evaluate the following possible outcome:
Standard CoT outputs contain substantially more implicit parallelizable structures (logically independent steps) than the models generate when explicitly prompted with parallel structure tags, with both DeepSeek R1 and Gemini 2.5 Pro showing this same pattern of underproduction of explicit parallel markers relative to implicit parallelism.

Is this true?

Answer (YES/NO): YES